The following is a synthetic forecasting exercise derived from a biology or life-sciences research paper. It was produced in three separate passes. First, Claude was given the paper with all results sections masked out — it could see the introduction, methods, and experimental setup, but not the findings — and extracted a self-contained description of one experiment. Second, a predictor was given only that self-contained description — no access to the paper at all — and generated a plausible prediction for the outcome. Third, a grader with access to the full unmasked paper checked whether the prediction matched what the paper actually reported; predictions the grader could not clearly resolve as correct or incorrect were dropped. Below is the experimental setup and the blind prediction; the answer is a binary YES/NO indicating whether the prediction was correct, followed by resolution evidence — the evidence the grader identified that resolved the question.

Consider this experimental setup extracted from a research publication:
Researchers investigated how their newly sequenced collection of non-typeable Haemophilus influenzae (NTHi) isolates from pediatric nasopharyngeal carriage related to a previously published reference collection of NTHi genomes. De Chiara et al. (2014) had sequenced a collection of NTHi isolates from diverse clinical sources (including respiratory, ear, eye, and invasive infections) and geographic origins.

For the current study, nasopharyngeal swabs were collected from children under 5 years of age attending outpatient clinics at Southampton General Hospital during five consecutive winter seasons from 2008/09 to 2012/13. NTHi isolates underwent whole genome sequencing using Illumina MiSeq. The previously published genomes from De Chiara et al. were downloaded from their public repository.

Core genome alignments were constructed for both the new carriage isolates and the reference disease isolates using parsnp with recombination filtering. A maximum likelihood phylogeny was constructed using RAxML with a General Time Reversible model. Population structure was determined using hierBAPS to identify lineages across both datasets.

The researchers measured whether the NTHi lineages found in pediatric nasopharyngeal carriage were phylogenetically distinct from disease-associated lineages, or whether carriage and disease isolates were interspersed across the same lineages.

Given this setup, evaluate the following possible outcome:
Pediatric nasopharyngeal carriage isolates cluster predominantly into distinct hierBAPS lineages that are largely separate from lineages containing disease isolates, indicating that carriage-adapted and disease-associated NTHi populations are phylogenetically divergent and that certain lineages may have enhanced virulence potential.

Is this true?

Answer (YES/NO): NO